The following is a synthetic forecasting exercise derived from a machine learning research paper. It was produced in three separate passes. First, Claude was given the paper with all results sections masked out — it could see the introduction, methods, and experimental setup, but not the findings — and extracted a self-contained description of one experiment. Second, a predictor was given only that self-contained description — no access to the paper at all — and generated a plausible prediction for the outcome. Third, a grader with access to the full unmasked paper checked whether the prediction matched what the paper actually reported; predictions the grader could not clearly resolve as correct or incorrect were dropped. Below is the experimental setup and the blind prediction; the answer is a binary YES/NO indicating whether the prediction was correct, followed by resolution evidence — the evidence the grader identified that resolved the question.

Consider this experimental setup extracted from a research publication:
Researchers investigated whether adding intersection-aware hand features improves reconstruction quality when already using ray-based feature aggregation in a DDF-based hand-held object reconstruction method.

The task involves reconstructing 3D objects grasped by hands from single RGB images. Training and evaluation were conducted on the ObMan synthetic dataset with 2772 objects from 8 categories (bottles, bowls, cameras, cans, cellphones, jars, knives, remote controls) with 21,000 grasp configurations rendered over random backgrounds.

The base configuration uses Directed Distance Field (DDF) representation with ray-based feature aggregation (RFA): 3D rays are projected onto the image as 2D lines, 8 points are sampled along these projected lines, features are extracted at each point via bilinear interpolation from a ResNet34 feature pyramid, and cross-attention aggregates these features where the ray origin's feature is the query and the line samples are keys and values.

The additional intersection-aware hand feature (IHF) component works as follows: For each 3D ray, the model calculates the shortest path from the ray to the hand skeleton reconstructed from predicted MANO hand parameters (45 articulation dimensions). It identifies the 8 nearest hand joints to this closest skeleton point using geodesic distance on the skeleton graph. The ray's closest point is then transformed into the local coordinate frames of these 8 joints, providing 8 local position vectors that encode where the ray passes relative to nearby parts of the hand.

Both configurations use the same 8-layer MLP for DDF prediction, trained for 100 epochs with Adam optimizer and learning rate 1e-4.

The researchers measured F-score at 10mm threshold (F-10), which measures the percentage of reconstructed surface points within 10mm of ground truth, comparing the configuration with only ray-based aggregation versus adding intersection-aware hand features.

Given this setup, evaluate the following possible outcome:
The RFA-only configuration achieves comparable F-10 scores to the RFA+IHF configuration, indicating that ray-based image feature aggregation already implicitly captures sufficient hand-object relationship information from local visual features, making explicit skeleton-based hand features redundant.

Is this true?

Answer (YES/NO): NO